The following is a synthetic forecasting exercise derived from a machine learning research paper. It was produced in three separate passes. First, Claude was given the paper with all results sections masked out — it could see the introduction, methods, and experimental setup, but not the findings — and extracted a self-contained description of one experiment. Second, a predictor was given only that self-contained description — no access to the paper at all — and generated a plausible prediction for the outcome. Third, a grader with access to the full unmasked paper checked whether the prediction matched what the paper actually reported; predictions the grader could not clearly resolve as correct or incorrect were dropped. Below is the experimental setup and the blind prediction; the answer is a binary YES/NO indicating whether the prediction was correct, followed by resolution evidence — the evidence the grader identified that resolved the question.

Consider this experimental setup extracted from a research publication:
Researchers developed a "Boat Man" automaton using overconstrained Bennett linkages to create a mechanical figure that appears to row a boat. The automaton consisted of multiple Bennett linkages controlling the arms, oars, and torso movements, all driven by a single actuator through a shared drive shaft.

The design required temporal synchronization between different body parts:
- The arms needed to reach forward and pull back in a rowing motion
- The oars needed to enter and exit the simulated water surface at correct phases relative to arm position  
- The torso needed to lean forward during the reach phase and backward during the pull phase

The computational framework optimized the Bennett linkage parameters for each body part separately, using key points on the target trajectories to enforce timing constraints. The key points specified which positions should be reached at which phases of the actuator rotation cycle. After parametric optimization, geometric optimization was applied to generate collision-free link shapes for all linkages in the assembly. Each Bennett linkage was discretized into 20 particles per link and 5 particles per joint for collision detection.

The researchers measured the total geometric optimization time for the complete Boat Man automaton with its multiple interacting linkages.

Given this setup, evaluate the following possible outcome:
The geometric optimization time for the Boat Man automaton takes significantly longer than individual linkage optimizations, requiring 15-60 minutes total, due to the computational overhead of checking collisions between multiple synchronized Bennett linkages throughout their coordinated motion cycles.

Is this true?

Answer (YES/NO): NO